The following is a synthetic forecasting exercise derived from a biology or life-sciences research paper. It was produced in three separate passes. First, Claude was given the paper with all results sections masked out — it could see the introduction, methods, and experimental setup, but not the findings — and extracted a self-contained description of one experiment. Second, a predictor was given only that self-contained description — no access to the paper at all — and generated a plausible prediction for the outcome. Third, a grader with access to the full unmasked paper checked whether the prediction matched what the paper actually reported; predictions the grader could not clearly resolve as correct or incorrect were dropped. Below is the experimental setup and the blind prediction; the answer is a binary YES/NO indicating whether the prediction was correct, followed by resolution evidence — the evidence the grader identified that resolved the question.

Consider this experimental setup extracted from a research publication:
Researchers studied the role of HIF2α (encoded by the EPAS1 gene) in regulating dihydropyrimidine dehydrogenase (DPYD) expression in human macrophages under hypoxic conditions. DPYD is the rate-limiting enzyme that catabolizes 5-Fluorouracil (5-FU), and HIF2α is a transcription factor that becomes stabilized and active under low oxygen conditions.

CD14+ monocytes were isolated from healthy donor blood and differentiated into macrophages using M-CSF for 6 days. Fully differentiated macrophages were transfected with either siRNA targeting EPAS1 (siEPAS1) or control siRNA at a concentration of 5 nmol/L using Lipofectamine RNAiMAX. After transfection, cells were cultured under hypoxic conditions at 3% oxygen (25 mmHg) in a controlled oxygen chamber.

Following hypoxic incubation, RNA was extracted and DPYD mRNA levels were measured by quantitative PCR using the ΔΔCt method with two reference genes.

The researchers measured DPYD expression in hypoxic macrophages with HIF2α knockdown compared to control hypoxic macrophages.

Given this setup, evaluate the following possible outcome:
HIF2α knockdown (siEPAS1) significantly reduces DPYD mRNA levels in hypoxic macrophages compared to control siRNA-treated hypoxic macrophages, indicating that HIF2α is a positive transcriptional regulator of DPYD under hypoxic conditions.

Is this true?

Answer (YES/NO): NO